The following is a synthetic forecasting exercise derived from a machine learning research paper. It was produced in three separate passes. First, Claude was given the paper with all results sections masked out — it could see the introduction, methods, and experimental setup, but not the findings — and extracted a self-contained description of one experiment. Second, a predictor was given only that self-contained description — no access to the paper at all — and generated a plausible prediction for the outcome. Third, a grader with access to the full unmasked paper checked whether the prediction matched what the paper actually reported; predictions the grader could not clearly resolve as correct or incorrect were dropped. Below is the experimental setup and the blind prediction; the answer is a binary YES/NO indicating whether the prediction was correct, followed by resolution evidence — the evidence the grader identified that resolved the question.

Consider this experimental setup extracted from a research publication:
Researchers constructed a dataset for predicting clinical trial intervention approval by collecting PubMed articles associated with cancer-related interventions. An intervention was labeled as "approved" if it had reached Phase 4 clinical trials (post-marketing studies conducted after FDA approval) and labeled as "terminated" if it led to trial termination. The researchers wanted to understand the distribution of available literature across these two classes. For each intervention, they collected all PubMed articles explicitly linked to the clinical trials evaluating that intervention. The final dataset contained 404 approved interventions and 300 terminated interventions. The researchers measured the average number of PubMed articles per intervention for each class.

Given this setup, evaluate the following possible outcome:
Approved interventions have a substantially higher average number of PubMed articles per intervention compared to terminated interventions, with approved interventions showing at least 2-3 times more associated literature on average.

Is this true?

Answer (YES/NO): YES